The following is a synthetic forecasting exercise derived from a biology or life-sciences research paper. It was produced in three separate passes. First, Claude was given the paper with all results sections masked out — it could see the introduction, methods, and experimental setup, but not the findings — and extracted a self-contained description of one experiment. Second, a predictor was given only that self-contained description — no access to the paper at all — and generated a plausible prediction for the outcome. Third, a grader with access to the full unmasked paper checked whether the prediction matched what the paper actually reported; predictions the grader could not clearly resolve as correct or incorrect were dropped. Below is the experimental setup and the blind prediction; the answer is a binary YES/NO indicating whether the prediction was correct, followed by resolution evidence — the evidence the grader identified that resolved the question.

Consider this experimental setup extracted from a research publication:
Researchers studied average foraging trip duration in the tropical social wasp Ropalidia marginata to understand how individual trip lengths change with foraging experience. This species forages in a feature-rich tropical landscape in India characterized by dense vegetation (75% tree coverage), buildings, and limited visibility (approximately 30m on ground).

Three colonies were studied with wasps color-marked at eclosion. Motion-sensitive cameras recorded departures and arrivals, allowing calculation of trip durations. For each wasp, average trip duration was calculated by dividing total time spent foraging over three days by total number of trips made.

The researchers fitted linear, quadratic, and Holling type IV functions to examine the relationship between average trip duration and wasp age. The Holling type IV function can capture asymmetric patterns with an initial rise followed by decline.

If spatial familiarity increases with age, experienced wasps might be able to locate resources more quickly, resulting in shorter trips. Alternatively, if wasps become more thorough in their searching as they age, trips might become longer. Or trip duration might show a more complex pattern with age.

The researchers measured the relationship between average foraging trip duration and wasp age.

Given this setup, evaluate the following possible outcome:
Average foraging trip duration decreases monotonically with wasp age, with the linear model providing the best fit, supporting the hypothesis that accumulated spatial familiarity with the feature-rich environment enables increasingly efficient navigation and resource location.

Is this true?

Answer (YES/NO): NO